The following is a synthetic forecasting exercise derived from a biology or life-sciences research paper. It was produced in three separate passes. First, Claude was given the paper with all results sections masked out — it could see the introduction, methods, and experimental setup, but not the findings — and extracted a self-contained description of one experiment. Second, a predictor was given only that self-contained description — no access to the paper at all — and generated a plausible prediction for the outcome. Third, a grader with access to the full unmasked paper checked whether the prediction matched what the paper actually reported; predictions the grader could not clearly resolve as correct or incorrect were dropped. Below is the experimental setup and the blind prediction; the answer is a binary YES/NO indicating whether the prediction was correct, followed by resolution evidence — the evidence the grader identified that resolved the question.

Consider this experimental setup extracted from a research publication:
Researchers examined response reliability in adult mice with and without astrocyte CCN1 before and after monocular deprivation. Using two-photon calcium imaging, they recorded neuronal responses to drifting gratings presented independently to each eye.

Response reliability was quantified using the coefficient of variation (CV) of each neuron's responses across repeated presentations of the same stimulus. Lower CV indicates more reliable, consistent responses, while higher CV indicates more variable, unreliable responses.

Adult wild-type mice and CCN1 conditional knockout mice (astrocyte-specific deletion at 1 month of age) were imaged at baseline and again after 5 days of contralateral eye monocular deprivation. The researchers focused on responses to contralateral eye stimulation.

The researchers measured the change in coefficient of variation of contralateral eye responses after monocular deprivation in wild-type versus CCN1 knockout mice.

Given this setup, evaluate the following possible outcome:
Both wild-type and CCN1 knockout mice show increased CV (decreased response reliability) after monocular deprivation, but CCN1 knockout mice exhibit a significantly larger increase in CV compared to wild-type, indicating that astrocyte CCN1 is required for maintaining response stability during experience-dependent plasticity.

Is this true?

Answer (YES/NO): NO